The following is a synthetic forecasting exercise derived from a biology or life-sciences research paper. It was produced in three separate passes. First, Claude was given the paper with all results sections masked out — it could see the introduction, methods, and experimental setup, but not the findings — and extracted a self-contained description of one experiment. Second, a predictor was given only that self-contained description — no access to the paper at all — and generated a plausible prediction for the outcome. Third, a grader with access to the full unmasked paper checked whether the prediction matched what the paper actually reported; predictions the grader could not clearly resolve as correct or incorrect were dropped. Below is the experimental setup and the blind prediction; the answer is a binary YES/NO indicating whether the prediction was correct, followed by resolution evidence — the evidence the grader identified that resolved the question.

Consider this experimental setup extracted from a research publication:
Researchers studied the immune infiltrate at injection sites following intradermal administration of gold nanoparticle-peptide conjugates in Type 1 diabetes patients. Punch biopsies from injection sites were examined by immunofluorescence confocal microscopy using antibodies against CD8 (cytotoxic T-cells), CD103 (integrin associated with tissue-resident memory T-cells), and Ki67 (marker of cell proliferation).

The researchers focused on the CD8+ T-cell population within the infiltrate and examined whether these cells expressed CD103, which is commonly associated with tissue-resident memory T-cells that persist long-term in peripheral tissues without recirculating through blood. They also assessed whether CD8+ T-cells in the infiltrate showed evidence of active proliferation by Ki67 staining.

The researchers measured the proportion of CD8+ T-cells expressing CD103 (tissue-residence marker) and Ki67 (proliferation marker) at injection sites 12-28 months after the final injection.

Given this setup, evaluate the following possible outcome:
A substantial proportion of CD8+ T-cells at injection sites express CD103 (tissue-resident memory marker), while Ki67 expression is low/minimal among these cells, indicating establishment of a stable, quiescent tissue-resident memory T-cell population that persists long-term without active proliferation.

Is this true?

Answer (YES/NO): NO